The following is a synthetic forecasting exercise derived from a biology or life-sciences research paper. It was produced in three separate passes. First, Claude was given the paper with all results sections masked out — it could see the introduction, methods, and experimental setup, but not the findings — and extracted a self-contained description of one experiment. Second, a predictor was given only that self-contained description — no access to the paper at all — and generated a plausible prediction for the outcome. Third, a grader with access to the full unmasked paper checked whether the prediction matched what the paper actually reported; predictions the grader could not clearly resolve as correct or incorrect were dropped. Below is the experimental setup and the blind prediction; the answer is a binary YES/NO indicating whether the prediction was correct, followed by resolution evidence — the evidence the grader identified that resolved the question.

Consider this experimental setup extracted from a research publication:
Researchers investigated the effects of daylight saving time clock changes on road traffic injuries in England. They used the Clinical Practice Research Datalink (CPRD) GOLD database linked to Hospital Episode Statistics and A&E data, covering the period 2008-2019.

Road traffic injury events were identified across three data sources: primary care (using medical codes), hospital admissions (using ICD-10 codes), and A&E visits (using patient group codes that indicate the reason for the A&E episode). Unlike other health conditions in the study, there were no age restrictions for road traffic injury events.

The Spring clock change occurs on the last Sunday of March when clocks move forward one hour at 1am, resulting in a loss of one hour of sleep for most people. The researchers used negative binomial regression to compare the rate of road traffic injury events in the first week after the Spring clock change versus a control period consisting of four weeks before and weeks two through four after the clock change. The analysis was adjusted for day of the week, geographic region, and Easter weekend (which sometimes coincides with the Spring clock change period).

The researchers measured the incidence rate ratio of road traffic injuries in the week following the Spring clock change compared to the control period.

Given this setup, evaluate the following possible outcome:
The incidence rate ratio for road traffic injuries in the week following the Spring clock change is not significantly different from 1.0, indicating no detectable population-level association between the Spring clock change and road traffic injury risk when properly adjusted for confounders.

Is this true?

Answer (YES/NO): YES